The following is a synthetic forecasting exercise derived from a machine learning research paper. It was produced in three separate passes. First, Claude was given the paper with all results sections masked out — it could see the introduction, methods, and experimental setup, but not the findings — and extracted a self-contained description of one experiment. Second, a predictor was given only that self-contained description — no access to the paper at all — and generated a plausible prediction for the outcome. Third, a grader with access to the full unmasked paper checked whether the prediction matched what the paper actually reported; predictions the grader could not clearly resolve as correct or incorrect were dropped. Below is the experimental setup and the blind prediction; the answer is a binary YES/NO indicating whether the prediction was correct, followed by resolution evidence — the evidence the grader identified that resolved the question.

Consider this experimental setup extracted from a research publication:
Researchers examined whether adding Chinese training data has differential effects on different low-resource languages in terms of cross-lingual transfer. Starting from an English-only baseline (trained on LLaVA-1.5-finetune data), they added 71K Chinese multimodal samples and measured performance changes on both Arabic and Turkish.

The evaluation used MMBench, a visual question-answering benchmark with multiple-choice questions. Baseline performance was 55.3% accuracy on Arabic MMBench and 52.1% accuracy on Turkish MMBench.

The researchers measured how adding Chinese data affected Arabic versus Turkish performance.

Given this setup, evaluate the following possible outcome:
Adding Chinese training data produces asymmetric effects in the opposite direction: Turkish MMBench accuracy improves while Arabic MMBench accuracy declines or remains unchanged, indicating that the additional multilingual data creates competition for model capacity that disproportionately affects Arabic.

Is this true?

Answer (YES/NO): NO